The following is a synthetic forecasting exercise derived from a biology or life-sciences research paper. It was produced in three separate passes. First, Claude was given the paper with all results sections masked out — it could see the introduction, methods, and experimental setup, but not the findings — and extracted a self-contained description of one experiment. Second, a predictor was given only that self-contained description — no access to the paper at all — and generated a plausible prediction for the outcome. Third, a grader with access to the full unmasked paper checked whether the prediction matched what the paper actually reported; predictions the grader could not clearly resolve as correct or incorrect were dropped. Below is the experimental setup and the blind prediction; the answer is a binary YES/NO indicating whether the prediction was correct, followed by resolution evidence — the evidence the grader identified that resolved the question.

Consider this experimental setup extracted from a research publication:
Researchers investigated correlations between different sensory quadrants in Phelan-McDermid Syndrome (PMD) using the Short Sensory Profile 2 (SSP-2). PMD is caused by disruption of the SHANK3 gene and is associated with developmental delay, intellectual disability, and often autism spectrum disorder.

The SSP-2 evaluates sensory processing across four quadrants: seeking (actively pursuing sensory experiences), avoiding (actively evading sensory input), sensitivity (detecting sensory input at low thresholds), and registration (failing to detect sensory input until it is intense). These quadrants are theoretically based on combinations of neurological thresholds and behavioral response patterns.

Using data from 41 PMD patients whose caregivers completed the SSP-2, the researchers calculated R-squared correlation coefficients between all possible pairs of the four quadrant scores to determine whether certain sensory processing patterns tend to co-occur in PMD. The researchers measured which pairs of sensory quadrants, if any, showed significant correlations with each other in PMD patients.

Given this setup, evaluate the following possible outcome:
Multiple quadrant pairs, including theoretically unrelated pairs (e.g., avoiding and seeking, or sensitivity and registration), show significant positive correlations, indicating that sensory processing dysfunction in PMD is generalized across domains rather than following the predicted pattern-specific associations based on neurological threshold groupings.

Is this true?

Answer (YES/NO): NO